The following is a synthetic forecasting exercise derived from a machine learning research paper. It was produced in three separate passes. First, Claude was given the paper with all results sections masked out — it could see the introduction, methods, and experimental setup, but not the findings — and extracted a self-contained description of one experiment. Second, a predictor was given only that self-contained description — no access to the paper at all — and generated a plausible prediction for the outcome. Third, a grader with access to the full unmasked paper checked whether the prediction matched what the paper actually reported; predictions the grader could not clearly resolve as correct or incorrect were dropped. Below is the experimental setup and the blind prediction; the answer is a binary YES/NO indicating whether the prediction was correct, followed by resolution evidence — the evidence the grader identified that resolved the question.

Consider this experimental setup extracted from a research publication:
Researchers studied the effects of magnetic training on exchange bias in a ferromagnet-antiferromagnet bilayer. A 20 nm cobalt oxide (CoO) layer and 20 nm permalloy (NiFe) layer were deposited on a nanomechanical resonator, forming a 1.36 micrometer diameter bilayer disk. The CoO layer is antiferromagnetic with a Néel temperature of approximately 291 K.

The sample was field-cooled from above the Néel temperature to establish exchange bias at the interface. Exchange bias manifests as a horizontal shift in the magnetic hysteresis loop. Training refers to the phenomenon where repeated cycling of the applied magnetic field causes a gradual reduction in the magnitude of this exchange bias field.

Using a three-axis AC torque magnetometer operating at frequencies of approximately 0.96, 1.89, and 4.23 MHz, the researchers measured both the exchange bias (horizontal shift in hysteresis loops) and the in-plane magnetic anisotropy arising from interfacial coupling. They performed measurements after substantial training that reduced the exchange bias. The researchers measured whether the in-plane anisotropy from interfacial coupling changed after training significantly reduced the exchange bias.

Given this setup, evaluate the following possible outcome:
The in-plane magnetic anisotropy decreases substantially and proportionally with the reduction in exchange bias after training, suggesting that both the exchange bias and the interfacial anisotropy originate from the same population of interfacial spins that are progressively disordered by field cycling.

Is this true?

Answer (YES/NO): NO